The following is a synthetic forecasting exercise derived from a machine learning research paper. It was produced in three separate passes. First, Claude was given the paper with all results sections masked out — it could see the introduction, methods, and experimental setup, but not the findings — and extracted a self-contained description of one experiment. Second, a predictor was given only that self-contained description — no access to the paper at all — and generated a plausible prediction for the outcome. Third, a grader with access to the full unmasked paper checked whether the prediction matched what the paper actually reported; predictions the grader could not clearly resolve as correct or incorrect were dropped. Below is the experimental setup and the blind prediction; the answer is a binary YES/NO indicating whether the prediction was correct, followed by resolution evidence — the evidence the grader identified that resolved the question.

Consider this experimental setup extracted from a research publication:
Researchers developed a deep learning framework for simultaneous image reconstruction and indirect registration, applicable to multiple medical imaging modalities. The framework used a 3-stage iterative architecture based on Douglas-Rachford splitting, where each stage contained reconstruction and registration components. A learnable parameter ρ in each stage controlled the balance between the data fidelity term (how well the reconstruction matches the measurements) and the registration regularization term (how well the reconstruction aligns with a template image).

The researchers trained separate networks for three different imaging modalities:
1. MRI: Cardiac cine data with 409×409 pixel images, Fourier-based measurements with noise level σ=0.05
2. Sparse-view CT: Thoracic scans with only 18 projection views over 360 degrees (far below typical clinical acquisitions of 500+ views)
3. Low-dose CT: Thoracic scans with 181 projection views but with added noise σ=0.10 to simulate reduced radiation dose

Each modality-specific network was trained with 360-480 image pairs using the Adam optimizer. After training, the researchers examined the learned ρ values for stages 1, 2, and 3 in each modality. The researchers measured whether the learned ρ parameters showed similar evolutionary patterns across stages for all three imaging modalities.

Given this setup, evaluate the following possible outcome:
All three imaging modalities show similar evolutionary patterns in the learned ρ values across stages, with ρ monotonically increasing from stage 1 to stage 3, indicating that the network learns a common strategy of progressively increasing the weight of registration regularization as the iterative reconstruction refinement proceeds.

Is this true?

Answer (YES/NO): NO